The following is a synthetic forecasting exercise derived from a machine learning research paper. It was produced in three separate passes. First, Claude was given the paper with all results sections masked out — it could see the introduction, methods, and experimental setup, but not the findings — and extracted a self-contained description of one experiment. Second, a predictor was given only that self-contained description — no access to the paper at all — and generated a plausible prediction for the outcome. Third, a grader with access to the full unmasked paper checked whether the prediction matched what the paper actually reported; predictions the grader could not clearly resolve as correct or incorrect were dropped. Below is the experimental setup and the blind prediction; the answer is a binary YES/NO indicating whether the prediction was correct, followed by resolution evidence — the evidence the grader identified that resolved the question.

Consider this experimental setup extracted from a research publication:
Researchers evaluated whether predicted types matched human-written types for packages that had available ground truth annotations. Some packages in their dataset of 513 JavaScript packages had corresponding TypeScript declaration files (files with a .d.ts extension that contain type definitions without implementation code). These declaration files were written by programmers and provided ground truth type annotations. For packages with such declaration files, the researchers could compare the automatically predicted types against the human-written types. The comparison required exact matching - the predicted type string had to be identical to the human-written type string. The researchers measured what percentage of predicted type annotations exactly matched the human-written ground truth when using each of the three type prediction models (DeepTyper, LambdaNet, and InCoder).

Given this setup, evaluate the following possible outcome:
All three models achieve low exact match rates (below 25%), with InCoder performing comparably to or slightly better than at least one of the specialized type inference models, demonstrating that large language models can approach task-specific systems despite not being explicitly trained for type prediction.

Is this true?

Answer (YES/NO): NO